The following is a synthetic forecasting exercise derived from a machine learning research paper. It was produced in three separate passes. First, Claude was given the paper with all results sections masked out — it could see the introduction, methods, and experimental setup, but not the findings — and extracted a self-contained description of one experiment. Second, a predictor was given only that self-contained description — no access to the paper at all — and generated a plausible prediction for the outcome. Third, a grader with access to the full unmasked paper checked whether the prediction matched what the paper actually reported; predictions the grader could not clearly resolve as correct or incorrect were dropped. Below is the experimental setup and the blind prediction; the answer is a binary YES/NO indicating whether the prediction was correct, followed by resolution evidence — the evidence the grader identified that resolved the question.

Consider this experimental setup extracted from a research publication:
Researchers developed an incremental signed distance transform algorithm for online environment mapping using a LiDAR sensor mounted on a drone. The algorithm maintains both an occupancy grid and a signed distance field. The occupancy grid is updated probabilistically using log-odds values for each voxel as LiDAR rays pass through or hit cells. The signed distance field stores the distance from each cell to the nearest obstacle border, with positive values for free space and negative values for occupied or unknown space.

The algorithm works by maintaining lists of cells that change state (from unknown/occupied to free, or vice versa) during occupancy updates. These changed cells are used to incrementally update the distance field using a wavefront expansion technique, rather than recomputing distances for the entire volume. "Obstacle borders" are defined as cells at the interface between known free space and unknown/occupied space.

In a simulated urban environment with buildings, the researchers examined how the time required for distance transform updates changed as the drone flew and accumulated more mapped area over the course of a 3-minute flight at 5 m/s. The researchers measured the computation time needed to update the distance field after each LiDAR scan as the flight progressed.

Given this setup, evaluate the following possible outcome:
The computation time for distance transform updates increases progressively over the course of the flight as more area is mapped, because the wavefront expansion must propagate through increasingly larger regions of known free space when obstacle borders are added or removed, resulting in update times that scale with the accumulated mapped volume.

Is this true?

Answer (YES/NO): NO